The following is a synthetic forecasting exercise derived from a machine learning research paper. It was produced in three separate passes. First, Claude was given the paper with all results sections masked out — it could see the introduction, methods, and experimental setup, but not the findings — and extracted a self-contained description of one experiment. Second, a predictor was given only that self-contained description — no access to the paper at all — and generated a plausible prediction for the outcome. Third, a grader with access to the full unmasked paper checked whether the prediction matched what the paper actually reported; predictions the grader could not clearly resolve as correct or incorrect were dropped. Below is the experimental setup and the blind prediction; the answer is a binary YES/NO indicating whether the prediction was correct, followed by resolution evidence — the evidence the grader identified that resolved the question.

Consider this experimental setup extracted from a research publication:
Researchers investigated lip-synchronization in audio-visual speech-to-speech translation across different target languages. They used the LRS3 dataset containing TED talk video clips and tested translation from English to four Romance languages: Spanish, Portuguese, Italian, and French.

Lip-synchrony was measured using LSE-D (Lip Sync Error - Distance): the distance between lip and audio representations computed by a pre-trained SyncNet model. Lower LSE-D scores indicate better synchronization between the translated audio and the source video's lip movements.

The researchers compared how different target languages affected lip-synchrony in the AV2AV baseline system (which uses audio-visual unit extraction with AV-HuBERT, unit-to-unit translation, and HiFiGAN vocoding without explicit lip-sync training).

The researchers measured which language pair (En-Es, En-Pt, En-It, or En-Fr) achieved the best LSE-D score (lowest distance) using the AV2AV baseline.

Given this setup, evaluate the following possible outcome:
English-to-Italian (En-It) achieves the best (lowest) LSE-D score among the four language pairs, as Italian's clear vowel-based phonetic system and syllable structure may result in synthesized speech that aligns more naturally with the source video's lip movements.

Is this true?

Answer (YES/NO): NO